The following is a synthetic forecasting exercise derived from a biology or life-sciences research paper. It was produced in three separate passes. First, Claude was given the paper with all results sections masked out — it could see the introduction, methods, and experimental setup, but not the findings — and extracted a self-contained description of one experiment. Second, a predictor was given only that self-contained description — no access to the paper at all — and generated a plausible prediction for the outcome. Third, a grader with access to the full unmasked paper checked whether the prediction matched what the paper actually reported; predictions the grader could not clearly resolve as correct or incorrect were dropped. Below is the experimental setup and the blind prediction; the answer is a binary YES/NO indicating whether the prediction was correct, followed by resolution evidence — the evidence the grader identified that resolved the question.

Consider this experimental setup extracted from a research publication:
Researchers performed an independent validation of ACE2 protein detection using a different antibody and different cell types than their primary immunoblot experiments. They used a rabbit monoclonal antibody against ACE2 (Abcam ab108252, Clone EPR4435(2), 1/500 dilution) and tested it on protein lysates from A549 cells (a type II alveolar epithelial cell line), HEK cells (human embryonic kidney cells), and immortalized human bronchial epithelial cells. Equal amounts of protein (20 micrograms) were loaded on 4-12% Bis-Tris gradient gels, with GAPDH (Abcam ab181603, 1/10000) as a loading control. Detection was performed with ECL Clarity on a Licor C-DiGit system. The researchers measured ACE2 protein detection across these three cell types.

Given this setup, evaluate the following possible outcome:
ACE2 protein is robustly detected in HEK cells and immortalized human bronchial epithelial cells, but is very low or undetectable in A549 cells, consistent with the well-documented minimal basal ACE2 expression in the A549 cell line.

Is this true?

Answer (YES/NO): NO